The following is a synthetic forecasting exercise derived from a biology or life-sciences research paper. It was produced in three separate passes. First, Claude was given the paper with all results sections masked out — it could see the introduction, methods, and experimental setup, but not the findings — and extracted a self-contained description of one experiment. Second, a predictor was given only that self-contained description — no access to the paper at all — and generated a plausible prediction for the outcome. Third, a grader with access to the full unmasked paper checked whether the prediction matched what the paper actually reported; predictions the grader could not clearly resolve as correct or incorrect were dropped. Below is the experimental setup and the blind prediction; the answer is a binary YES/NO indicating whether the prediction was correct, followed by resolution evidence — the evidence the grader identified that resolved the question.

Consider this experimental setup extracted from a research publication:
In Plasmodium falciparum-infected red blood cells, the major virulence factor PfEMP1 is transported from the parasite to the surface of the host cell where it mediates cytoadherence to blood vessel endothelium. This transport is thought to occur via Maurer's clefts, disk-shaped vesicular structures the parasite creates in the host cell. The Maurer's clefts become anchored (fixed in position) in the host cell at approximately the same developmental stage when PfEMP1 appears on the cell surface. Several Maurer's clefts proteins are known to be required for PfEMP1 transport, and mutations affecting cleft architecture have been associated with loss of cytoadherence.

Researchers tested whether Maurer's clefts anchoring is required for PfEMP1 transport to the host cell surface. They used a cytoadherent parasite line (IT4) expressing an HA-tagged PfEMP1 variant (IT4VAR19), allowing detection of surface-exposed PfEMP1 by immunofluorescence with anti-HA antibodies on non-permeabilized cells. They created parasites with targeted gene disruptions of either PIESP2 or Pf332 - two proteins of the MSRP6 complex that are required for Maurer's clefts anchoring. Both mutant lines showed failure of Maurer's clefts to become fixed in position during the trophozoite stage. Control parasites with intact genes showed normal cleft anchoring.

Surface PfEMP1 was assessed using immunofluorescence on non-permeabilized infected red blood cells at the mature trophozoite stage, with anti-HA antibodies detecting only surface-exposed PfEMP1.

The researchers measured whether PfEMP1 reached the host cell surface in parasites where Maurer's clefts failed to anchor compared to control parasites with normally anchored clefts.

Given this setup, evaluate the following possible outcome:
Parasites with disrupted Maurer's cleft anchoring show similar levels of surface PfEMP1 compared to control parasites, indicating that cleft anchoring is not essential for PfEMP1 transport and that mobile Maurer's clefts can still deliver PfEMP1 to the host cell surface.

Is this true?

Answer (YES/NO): YES